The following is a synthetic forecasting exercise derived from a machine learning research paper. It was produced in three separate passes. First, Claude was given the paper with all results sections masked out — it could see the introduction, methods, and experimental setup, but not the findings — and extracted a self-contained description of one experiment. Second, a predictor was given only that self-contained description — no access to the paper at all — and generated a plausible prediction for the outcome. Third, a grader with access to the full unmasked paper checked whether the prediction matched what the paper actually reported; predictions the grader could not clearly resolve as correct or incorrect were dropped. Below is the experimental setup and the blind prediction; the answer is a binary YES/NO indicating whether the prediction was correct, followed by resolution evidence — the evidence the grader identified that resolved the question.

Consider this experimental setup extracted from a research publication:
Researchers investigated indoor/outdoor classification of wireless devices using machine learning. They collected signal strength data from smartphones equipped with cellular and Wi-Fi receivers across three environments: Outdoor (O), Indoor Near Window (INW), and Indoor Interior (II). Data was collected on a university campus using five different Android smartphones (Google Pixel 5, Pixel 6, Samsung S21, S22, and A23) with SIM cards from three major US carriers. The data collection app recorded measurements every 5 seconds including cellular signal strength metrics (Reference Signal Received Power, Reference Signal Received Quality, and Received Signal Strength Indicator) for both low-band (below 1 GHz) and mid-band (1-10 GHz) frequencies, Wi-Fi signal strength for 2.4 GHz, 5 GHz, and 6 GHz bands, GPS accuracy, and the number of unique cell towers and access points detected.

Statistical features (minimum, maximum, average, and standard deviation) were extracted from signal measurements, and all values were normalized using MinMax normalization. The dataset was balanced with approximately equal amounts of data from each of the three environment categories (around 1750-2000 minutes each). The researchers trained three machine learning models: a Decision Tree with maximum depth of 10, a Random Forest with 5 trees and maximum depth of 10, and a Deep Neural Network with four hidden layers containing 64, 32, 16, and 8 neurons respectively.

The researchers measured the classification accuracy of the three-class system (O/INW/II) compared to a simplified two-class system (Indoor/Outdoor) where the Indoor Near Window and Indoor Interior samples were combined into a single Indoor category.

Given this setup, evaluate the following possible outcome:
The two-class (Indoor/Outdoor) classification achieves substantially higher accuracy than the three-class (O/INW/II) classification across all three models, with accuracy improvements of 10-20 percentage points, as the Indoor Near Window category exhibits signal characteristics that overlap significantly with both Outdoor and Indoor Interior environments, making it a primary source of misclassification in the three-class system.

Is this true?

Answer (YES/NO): NO